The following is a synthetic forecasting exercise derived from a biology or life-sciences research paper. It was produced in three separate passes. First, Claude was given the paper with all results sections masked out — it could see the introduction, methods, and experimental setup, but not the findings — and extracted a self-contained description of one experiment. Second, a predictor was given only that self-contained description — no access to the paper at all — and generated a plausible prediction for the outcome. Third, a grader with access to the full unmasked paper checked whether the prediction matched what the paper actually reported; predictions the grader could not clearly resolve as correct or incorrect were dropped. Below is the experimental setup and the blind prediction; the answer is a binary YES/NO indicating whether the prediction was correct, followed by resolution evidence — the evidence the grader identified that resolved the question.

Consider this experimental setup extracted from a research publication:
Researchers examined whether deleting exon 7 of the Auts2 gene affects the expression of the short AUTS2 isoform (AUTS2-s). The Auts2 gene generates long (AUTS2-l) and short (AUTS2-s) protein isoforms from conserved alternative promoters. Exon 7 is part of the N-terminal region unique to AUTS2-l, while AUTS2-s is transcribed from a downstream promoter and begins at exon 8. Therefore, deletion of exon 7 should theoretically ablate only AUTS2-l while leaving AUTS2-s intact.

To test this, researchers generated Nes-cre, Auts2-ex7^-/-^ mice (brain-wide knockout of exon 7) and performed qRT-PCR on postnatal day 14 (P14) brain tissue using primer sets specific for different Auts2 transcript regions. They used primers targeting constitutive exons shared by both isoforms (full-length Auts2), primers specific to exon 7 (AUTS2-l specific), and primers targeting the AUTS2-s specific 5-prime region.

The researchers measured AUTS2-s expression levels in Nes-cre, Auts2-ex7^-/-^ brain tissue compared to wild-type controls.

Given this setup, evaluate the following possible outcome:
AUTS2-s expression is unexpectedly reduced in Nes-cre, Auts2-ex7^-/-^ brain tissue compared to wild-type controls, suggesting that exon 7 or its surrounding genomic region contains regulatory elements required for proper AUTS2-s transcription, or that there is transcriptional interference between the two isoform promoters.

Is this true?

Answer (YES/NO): NO